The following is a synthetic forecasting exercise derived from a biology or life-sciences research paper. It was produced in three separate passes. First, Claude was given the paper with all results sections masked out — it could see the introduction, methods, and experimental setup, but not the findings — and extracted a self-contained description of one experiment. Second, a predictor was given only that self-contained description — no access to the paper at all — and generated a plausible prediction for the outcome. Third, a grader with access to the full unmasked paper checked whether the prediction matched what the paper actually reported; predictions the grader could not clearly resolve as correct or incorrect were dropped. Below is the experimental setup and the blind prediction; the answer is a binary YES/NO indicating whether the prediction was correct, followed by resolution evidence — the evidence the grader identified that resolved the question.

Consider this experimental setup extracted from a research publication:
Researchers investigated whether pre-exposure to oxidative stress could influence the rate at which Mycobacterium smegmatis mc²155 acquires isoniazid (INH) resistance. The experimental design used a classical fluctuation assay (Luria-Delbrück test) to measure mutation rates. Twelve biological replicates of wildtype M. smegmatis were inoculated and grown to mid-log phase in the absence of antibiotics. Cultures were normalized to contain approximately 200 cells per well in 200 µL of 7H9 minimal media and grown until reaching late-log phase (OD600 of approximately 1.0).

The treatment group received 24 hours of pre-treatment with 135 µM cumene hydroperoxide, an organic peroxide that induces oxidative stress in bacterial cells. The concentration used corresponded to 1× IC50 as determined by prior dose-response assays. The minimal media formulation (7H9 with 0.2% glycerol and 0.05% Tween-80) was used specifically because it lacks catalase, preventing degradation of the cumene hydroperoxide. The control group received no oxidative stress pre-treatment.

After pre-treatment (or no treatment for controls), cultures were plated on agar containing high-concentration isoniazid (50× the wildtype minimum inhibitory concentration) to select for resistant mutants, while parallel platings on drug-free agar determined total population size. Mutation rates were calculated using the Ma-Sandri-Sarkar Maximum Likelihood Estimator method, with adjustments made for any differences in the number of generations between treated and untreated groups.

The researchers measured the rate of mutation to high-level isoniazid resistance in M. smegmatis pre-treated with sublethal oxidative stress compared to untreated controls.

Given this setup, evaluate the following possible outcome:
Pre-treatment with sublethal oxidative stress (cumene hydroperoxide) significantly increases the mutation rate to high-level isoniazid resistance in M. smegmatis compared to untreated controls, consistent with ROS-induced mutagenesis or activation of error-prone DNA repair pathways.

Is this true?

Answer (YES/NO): YES